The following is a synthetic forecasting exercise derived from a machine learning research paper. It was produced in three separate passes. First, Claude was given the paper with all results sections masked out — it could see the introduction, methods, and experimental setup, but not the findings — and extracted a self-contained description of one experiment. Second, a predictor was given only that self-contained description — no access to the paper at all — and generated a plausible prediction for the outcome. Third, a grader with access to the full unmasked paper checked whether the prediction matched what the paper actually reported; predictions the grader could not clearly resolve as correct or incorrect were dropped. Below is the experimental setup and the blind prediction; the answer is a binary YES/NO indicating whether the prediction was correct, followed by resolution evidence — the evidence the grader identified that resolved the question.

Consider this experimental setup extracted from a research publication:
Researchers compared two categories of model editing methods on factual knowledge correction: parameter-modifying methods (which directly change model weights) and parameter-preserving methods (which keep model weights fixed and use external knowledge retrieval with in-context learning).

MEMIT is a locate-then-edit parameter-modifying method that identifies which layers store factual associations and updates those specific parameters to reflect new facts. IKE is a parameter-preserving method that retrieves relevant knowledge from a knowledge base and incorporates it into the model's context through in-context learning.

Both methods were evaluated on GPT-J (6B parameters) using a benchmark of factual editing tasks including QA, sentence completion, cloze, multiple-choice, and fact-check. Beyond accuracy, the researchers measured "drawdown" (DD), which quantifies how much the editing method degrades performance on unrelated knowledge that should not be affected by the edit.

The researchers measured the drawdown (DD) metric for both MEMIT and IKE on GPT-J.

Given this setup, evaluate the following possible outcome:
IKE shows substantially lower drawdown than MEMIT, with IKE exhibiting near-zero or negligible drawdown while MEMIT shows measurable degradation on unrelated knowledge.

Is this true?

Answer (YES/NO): NO